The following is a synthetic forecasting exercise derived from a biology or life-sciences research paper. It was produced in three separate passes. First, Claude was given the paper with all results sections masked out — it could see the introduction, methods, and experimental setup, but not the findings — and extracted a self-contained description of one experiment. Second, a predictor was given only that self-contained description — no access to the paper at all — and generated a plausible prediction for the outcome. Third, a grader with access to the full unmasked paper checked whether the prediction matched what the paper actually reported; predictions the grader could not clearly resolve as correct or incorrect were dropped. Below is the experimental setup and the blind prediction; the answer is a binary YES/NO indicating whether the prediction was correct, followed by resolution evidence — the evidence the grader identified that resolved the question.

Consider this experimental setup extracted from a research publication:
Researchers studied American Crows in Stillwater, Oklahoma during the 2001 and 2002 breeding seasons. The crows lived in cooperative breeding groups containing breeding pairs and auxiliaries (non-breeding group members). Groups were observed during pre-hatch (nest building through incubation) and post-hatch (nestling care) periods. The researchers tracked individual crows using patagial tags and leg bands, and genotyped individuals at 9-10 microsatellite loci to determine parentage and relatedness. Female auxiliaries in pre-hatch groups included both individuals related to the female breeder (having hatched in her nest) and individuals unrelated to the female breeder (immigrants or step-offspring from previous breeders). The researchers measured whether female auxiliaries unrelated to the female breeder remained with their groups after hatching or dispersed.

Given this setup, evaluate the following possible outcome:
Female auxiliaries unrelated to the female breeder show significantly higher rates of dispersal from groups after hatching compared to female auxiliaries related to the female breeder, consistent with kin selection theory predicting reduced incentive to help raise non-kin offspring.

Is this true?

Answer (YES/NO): YES